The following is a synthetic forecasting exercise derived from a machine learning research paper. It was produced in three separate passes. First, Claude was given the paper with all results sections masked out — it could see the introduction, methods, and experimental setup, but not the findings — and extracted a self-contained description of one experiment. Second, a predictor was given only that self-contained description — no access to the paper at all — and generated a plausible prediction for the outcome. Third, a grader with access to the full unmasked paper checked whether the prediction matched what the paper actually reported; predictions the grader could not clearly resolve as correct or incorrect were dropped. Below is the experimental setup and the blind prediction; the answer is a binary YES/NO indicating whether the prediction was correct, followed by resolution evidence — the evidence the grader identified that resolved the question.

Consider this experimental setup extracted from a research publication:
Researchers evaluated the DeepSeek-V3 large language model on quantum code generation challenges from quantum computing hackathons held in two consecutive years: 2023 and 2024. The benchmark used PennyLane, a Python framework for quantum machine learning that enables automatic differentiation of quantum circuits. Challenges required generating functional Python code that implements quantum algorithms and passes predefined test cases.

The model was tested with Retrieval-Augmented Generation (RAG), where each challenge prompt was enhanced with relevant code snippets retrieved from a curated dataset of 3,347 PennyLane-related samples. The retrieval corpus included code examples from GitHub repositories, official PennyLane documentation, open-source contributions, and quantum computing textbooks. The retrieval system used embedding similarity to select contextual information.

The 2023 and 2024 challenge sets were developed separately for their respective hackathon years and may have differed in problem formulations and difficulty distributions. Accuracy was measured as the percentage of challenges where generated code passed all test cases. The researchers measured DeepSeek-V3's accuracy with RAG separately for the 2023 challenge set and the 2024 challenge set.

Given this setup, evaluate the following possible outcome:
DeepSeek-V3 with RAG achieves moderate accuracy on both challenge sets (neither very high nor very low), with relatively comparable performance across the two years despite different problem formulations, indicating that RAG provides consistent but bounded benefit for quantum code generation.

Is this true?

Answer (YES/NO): NO